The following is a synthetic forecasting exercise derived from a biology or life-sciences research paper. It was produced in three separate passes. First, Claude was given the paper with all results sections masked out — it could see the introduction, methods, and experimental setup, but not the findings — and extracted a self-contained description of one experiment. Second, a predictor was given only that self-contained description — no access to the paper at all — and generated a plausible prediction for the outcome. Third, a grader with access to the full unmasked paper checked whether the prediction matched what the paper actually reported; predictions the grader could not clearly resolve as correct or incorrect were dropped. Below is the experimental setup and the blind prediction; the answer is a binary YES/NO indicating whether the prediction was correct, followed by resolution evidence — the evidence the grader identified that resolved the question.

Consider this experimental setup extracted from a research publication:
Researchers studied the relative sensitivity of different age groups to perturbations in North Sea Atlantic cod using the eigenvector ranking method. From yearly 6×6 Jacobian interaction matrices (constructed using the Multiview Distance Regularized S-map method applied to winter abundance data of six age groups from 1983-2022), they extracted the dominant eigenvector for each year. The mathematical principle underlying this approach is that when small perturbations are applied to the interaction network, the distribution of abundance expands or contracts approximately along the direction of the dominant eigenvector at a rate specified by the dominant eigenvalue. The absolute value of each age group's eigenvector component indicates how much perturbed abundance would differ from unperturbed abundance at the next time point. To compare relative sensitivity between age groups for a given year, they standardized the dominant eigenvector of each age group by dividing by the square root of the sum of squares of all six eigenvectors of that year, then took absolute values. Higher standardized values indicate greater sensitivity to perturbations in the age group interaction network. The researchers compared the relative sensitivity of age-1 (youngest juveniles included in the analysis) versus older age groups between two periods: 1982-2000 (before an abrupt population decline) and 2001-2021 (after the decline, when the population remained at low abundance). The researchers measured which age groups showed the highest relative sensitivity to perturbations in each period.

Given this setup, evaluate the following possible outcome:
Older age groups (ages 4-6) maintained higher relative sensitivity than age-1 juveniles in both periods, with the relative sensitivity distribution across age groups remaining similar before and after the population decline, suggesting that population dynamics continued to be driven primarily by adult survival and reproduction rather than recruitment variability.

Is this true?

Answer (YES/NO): NO